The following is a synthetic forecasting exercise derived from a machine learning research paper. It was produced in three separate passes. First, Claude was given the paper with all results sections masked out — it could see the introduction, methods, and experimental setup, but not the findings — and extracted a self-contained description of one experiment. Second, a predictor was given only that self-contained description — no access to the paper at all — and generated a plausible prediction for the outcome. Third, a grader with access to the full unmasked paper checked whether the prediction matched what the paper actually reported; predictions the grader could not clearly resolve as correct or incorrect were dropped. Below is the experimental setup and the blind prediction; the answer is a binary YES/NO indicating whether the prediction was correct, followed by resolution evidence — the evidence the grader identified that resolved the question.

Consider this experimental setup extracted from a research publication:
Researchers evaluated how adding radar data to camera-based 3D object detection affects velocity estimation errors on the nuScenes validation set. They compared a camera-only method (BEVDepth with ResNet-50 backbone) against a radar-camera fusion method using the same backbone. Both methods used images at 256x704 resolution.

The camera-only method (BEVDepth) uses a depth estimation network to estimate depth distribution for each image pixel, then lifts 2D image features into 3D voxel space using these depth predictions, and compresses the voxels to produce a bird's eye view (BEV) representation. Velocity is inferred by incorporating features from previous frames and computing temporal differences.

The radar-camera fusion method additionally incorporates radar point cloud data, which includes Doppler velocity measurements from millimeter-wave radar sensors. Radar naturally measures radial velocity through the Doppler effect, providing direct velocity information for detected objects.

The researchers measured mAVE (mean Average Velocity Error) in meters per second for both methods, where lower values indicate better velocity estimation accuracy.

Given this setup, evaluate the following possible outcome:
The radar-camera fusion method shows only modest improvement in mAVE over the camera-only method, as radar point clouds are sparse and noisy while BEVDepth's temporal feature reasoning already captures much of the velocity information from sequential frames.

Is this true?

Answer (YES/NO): NO